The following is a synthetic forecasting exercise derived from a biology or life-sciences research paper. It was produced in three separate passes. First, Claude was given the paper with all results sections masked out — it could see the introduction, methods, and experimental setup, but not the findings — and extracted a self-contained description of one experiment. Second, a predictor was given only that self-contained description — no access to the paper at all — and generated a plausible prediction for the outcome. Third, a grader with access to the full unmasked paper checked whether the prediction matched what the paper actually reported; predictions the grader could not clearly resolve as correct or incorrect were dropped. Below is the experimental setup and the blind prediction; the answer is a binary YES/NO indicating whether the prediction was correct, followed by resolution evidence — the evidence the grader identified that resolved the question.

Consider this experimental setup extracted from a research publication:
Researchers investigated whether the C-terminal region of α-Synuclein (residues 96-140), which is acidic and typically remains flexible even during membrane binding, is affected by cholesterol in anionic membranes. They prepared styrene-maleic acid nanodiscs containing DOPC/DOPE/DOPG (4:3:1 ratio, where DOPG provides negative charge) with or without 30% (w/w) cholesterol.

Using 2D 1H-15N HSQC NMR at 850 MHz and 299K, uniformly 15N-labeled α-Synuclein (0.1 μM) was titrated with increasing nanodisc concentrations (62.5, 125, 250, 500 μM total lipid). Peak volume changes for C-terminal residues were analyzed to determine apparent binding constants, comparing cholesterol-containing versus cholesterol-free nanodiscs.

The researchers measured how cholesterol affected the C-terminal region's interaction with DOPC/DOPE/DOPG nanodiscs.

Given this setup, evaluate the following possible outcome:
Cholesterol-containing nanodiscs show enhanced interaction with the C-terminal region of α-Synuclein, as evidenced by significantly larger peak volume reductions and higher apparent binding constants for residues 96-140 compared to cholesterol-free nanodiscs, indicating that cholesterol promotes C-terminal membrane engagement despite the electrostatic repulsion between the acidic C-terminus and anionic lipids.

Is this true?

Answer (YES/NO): NO